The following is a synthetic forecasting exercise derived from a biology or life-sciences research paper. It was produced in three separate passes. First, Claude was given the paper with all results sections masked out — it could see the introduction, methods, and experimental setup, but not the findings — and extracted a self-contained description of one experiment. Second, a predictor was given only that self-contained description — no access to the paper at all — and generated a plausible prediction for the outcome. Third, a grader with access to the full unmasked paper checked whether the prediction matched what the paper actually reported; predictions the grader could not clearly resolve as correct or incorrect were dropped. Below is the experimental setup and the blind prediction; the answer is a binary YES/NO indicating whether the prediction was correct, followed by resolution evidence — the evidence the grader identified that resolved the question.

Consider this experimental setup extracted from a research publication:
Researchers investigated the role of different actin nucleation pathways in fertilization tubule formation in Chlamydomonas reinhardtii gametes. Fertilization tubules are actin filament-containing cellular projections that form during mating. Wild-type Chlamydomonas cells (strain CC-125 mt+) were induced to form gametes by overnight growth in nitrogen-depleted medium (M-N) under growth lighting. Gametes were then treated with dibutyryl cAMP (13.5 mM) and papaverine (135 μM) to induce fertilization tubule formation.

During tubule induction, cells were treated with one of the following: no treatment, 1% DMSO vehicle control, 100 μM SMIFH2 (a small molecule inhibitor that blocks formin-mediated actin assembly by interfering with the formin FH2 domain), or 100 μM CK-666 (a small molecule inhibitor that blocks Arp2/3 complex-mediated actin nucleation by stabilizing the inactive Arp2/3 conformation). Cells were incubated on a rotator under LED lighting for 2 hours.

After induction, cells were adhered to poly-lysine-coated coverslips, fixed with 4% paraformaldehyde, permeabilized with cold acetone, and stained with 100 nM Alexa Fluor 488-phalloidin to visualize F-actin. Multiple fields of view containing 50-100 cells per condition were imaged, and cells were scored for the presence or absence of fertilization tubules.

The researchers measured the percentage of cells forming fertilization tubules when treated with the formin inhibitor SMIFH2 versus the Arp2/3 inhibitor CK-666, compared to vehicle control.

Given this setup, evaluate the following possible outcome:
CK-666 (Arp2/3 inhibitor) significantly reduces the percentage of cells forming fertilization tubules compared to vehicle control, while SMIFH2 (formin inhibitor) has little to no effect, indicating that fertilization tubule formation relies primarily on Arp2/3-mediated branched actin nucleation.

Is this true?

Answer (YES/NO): NO